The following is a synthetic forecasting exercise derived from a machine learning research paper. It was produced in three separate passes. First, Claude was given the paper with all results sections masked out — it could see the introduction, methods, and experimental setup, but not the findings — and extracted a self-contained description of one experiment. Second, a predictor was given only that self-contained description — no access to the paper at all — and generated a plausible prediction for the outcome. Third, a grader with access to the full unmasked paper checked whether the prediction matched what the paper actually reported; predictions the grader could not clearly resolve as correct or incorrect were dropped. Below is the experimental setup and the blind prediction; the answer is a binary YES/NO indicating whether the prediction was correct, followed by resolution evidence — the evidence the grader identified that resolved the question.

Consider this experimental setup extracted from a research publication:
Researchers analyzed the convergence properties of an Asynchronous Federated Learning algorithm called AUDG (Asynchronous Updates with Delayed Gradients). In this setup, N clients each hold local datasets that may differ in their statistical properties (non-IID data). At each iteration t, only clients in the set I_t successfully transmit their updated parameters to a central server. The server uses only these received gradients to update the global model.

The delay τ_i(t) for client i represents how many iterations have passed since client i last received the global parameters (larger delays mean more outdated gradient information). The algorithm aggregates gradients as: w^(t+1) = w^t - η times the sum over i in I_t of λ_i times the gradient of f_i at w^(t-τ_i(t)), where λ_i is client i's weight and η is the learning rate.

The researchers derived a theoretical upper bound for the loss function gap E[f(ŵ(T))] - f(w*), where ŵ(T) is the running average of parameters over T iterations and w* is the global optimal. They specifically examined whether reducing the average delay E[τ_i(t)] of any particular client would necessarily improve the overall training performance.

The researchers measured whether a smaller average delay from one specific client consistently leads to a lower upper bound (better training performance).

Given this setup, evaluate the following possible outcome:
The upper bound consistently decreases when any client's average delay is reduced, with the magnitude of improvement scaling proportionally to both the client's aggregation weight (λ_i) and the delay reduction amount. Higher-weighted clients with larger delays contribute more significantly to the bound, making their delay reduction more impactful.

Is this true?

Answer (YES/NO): NO